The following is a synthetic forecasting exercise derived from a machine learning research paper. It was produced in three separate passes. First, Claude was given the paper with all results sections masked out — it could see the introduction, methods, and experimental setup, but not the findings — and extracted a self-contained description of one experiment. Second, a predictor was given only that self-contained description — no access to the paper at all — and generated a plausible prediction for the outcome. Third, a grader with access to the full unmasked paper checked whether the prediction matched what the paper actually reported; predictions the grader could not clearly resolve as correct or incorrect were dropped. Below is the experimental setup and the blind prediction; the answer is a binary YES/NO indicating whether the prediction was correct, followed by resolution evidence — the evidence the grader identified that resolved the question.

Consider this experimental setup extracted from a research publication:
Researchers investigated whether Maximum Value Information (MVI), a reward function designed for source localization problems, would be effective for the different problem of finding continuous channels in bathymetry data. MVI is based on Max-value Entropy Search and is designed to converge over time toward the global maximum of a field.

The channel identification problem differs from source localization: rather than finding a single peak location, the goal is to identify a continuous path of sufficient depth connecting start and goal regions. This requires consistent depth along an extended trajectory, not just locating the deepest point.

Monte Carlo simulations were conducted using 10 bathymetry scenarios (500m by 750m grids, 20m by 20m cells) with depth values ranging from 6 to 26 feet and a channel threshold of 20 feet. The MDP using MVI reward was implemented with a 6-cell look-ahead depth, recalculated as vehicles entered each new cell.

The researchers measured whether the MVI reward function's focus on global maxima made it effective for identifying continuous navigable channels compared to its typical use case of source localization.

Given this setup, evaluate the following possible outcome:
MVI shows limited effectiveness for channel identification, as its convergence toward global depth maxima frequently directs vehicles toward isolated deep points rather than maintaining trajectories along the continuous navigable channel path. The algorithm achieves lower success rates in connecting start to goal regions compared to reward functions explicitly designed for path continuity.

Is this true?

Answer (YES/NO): NO